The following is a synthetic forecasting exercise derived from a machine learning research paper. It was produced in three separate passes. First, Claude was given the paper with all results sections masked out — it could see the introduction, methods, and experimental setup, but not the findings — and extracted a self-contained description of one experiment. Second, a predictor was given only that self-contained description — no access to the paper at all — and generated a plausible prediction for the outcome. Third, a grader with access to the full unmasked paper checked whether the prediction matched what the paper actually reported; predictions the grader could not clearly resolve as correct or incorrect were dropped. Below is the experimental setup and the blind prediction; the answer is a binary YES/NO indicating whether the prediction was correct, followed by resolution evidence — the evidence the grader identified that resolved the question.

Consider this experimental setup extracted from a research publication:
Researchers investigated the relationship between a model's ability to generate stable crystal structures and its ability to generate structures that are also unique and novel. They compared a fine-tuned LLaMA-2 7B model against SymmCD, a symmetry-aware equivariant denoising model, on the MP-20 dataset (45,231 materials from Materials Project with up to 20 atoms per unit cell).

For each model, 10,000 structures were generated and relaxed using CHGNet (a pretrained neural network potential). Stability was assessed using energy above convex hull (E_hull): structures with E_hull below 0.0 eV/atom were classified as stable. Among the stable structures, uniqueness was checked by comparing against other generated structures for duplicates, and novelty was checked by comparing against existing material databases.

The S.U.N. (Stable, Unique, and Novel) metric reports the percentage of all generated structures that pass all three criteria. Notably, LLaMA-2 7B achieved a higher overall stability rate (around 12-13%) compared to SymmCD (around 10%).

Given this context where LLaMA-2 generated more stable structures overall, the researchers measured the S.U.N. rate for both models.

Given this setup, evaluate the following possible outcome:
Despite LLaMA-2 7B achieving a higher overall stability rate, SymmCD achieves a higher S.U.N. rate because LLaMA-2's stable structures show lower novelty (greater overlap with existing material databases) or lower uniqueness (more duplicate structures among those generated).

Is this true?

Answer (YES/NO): YES